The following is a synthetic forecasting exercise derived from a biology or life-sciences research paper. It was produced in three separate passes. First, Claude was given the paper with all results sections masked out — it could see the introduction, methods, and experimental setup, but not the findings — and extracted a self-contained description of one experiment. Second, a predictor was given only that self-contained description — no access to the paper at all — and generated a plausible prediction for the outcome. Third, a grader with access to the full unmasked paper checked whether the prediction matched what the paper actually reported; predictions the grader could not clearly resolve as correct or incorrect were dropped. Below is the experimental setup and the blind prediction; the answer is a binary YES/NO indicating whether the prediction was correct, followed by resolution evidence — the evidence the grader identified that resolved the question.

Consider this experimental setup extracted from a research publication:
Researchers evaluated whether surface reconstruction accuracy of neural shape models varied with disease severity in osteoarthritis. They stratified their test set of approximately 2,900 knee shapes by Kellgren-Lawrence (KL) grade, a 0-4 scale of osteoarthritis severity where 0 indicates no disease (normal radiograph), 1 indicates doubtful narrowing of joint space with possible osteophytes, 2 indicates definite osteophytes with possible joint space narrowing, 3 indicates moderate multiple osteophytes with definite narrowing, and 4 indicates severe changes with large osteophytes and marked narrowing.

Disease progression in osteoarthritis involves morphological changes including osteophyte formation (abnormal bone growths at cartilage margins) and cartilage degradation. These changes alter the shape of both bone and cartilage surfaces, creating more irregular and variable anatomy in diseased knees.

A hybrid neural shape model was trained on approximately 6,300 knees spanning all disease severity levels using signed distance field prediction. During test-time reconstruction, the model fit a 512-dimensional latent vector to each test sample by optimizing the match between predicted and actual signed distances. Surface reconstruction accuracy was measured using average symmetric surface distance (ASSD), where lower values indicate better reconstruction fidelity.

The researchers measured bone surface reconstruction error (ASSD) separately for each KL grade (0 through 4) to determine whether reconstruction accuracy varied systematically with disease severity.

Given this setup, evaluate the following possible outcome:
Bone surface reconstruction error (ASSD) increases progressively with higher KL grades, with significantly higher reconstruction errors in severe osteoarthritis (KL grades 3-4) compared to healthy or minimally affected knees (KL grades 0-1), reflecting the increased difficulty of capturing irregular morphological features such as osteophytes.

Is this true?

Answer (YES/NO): NO